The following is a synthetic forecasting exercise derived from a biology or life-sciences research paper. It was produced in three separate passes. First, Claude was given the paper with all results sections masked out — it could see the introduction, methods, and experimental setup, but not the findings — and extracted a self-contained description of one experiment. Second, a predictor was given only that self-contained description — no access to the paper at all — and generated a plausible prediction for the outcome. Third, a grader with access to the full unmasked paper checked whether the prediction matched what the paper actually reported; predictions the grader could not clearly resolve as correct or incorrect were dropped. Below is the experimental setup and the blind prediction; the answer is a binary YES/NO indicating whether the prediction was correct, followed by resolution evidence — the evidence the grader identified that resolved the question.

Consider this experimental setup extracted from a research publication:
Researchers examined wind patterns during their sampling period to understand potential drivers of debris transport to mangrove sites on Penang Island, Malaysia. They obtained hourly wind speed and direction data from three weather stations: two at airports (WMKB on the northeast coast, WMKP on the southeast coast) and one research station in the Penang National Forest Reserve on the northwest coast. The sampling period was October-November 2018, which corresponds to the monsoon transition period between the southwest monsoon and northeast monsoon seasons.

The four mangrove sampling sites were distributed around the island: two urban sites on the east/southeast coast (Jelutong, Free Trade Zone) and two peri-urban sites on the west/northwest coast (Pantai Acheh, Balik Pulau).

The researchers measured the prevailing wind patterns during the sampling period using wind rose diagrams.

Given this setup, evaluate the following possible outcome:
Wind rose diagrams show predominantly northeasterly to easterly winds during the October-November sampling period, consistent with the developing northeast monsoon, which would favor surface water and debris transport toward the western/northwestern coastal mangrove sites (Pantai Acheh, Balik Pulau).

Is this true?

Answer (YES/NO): NO